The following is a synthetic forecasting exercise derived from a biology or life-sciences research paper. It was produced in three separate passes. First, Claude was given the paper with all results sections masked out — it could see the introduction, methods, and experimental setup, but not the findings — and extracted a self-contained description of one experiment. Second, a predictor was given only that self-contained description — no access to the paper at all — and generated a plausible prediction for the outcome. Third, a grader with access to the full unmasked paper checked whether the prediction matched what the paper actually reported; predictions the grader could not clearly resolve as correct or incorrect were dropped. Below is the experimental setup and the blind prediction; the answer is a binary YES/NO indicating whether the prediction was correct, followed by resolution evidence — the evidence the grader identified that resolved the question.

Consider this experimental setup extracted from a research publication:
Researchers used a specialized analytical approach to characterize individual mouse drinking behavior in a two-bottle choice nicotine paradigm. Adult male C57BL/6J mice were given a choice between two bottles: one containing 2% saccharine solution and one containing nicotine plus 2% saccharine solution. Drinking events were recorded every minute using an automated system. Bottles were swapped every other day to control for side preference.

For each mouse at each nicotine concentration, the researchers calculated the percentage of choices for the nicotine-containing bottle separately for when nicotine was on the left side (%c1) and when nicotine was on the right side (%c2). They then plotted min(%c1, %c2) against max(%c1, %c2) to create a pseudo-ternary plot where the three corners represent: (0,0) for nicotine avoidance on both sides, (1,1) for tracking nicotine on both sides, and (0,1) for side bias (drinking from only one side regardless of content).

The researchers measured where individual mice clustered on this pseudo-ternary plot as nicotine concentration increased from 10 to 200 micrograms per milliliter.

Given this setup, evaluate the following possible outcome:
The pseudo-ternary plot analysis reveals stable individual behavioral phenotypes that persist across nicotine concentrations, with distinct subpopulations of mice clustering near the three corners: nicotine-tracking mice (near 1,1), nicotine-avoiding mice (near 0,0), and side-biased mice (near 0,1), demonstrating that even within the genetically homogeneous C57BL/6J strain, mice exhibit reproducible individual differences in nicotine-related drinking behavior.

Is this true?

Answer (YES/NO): NO